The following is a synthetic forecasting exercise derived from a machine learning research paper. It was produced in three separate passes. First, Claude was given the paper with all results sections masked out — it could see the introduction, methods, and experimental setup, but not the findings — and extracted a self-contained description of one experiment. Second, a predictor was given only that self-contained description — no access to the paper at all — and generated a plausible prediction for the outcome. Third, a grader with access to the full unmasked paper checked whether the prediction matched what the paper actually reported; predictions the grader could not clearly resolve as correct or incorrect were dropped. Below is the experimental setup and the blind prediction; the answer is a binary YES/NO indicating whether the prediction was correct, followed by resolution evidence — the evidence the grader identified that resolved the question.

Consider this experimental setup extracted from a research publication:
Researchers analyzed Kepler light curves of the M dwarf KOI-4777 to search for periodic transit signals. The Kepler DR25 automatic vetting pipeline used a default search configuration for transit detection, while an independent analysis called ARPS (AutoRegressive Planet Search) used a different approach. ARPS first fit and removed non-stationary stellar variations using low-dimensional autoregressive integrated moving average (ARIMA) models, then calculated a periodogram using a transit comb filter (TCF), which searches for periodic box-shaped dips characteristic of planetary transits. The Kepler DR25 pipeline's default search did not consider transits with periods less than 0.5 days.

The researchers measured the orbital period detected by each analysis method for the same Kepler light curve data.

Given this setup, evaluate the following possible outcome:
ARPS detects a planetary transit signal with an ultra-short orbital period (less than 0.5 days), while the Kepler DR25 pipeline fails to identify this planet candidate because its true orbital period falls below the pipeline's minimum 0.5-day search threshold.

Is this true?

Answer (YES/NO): YES